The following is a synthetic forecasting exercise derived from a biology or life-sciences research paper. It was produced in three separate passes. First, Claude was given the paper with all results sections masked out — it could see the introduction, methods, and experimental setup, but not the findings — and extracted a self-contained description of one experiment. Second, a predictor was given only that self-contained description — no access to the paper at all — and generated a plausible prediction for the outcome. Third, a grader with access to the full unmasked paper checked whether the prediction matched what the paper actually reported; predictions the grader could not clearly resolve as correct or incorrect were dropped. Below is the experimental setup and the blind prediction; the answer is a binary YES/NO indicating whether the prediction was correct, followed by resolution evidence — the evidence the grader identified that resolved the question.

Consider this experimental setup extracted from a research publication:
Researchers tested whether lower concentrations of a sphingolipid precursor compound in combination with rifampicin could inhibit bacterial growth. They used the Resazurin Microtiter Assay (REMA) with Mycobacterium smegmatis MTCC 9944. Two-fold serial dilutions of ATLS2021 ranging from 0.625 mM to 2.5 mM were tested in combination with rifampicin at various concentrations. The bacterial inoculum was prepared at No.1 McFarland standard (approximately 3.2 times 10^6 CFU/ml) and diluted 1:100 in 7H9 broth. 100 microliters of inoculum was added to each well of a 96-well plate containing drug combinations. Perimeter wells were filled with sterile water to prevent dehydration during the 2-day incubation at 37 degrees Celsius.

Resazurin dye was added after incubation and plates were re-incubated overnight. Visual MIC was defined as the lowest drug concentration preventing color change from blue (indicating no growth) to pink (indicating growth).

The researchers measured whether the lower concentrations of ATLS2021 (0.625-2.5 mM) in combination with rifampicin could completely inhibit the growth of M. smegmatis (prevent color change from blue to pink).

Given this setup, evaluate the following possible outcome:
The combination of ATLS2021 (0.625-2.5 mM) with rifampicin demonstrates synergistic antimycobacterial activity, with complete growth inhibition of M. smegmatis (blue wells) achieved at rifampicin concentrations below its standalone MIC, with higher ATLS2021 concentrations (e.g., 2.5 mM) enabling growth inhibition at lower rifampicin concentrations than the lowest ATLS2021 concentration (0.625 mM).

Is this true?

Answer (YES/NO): NO